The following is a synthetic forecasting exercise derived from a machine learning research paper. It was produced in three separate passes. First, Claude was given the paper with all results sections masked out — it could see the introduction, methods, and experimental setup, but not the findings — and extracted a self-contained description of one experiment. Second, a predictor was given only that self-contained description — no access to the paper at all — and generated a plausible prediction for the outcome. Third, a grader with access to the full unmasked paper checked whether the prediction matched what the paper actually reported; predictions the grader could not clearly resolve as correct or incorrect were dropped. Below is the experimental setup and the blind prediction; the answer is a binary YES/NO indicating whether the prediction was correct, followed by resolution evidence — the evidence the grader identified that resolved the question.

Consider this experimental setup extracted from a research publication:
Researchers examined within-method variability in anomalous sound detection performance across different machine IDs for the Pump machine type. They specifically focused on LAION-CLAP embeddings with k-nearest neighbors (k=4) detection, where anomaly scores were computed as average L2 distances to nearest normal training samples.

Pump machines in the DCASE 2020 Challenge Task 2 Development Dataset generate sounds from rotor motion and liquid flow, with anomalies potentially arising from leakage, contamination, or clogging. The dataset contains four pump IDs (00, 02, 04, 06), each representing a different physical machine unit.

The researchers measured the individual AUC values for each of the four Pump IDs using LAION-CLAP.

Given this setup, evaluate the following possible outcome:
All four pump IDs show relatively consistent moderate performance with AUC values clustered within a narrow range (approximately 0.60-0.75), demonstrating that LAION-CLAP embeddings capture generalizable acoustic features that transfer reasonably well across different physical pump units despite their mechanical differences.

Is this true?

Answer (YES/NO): NO